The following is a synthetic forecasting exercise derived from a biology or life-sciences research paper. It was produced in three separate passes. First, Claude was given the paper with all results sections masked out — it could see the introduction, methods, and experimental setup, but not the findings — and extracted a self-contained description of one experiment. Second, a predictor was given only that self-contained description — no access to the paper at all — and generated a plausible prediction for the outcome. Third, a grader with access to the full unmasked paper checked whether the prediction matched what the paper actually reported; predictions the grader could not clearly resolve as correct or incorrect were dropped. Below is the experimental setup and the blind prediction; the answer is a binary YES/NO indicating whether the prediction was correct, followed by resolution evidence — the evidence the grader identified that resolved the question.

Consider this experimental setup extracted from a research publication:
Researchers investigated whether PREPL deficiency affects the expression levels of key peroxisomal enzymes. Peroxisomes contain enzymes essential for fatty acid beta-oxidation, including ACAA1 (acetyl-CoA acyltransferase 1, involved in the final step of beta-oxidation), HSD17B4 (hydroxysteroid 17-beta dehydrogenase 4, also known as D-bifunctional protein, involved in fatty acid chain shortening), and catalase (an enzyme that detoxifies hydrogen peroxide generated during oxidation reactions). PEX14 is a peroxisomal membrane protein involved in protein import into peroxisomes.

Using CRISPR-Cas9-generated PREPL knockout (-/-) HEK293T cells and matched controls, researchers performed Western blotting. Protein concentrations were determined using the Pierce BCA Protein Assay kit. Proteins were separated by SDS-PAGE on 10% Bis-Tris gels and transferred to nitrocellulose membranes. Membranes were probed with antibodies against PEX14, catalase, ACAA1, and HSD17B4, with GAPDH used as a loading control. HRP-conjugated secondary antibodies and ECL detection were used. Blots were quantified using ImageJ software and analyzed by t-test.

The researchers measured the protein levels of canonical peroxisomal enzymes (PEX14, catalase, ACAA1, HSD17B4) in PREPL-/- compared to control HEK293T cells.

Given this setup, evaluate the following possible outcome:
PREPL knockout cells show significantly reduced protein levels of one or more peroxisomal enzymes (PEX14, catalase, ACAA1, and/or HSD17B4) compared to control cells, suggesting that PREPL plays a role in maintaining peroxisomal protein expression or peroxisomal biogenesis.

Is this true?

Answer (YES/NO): NO